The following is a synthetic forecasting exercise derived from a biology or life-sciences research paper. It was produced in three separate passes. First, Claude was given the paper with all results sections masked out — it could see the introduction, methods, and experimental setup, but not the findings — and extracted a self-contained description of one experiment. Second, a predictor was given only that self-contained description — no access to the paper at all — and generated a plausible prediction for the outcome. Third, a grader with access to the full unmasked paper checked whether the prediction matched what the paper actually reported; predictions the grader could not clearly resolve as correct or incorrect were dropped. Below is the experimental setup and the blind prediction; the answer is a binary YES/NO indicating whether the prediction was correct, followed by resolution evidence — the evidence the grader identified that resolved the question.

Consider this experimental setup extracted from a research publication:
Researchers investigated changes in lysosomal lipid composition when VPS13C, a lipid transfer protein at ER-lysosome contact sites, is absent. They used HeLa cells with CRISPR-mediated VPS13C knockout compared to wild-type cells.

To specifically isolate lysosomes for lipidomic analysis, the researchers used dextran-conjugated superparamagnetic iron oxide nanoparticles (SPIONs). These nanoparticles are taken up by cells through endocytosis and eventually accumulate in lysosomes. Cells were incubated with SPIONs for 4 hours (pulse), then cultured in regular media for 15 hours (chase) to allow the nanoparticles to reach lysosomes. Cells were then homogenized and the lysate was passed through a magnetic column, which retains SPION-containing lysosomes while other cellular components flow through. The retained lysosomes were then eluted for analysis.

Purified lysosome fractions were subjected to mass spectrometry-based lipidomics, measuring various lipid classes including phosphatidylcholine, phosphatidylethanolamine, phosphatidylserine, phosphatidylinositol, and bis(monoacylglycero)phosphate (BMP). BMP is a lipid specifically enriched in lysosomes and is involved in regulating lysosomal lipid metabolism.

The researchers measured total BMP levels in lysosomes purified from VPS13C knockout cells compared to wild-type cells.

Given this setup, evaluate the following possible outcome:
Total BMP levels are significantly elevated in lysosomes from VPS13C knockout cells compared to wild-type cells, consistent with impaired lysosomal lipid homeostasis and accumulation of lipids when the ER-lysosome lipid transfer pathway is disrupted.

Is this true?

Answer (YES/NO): NO